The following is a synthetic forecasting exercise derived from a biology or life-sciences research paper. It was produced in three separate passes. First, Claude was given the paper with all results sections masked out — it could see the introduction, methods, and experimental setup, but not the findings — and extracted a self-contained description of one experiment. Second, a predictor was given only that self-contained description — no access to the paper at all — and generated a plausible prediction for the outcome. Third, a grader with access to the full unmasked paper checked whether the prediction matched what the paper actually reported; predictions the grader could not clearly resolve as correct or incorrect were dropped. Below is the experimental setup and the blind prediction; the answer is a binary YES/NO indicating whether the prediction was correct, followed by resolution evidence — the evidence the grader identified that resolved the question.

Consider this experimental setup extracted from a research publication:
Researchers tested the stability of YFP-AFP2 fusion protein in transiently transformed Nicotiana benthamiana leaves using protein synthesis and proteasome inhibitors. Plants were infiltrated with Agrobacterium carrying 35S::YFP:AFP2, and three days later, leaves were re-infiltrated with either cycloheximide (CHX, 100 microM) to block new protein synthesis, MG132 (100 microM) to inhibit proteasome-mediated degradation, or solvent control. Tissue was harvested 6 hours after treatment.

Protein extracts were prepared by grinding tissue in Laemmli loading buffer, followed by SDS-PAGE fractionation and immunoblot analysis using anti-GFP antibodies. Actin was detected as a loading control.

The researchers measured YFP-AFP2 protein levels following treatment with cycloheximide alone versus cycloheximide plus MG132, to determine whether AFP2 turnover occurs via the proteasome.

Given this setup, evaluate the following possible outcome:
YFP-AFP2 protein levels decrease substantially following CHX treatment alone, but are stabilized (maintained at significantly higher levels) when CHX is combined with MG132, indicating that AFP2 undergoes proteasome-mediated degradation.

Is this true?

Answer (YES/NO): NO